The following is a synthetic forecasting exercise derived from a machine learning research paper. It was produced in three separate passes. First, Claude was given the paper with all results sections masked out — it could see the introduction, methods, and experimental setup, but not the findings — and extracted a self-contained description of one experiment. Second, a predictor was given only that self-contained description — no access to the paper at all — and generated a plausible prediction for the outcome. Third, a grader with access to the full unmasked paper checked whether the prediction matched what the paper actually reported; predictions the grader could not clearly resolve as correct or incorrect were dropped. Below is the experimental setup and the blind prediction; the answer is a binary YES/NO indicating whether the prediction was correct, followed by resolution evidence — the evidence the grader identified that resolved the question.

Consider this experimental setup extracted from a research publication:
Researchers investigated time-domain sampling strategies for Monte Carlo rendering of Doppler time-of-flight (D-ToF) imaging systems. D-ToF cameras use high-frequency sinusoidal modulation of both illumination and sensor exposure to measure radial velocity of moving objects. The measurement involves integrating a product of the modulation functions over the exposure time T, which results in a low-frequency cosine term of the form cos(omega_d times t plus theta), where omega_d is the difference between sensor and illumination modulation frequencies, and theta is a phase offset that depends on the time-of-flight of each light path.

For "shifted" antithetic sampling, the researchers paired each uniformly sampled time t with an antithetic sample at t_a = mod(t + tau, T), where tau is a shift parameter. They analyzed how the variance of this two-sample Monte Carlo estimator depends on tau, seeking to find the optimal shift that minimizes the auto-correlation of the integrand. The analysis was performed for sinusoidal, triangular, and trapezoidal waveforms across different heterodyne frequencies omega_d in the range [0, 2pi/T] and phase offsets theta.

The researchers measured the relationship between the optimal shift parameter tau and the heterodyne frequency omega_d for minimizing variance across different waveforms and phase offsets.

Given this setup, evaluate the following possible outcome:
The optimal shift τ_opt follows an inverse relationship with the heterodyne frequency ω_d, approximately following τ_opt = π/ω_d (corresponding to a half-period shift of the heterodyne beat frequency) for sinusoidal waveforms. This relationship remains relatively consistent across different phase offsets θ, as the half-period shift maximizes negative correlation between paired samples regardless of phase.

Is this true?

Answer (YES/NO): NO